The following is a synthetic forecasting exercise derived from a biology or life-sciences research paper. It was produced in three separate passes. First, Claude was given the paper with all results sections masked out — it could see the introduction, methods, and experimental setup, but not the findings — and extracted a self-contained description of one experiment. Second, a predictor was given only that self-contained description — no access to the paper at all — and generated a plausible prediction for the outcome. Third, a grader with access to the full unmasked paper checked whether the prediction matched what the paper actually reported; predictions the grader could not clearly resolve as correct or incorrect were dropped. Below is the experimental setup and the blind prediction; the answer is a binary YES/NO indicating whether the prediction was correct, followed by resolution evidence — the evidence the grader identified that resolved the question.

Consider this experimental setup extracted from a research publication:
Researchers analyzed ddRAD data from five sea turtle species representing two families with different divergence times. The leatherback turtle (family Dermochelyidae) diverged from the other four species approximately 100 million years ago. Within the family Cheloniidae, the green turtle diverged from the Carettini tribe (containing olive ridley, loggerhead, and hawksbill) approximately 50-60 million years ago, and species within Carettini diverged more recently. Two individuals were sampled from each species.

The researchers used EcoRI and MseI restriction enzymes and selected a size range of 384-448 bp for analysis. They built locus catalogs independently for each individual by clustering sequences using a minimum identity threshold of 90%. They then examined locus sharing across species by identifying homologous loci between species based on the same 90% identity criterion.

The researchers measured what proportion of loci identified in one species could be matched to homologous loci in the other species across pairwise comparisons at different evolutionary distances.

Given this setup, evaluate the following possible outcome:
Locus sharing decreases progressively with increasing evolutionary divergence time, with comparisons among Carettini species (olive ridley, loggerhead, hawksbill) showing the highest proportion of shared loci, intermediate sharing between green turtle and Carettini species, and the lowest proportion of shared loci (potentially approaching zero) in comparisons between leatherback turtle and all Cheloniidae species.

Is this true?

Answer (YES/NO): NO